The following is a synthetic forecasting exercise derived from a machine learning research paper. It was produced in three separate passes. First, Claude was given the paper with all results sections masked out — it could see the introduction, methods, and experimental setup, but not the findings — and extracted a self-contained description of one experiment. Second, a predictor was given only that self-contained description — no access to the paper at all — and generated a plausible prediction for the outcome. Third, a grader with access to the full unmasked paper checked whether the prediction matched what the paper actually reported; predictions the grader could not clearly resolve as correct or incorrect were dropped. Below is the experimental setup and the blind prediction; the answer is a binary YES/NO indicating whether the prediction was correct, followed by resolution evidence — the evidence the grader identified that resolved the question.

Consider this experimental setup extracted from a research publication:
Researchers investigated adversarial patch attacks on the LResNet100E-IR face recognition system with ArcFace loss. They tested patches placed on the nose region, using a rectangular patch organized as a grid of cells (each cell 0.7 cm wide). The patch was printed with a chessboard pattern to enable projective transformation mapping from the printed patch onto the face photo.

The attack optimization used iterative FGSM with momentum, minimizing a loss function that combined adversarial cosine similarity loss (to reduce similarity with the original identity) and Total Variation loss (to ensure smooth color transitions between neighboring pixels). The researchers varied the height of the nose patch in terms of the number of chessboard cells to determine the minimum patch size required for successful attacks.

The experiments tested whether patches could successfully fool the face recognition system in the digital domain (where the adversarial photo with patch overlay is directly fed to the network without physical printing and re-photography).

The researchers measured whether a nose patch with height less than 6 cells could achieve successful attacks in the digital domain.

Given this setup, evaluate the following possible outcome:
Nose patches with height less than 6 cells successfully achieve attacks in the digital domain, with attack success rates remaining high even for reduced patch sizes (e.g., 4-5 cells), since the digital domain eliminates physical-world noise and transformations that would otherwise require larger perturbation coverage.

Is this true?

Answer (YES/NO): NO